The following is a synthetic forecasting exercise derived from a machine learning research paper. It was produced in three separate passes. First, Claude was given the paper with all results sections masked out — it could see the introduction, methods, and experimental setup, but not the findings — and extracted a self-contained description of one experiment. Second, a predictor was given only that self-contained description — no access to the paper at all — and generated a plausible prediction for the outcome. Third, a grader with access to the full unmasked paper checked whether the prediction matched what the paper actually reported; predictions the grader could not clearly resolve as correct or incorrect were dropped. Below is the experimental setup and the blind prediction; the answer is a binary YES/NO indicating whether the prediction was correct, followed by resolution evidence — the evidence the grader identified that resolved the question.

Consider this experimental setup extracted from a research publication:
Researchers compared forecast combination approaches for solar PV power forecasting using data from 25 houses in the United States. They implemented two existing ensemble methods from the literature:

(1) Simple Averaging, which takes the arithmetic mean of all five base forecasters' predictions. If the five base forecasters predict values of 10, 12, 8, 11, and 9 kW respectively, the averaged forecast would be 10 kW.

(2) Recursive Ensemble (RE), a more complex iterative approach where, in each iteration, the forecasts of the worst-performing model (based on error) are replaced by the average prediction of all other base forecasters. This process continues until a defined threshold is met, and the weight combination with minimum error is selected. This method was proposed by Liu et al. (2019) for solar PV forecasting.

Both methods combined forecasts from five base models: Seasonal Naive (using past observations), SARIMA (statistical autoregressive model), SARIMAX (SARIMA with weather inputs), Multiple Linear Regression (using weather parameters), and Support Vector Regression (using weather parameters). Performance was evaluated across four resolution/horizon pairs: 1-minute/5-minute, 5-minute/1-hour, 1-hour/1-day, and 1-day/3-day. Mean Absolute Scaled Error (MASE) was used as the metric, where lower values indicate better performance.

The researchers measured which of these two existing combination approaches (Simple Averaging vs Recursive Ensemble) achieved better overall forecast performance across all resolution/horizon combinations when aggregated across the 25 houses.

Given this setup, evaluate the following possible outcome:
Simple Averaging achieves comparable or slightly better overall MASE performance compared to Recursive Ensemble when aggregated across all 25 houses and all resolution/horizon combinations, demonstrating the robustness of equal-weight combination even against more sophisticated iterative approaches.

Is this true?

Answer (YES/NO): NO